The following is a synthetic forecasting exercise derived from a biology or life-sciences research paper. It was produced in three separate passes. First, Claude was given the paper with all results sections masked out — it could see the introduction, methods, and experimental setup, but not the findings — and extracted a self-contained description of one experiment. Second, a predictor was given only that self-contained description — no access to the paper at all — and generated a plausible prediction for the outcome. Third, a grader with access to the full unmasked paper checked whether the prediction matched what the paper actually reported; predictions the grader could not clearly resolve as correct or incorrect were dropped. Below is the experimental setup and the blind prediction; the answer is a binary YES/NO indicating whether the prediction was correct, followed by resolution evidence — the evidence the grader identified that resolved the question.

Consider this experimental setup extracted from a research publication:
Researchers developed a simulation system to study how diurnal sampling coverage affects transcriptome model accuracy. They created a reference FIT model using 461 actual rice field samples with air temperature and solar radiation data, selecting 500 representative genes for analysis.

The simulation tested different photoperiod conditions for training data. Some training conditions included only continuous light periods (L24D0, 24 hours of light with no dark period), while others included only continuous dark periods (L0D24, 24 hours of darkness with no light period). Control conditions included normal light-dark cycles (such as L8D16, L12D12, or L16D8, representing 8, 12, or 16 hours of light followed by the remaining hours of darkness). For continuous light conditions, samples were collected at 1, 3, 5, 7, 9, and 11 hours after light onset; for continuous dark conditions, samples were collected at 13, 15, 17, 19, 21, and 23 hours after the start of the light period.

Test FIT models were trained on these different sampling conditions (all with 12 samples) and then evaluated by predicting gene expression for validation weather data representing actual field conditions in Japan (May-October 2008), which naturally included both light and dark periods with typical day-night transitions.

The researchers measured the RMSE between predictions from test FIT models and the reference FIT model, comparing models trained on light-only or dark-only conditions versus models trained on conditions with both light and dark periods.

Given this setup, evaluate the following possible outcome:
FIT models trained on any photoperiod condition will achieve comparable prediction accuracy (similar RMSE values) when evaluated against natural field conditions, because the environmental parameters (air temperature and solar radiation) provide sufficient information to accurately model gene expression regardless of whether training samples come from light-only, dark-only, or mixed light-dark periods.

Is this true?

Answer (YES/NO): NO